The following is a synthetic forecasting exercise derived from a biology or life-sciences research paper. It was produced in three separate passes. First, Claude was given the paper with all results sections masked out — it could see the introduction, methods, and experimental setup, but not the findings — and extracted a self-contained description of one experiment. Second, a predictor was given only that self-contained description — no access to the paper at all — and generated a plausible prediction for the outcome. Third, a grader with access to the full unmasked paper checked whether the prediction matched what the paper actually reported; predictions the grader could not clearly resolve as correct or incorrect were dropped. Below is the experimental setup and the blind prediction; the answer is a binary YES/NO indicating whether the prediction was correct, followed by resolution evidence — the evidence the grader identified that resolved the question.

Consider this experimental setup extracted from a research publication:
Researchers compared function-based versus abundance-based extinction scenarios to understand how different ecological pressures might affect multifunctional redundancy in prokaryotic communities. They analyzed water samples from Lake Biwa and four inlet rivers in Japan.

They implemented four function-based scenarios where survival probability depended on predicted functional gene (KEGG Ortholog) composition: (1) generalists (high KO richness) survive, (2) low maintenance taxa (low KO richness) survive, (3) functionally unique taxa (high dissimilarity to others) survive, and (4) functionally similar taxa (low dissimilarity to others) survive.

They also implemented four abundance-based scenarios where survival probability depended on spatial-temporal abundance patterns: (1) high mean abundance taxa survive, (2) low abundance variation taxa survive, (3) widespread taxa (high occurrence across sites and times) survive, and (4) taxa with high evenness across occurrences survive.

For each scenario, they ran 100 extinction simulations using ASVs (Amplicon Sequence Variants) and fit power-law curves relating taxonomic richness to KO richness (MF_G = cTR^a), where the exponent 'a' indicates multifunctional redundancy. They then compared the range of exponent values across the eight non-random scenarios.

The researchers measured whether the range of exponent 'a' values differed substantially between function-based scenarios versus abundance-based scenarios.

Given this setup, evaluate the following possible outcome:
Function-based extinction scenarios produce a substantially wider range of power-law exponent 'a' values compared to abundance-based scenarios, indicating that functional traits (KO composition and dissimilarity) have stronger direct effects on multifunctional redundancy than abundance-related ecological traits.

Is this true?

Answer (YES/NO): YES